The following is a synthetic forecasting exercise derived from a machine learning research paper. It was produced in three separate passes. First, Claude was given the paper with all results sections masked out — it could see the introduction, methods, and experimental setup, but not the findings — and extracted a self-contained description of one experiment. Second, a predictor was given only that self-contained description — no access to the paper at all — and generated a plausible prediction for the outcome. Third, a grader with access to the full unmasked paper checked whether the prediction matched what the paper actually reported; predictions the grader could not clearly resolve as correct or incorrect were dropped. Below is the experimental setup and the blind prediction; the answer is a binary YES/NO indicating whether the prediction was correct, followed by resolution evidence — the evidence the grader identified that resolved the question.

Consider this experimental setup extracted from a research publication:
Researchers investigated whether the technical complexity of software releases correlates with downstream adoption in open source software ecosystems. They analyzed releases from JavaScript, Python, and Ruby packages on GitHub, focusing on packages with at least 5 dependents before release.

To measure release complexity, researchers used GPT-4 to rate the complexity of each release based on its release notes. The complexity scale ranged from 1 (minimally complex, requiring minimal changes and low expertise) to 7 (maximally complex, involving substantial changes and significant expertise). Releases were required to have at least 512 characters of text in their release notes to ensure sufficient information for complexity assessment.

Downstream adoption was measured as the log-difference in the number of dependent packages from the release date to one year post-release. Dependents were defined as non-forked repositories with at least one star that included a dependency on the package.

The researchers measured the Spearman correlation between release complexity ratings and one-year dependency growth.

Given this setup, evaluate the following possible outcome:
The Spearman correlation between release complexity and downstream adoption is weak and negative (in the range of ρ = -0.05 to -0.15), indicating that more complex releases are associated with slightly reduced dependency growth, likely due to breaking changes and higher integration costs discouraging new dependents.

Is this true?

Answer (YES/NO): NO